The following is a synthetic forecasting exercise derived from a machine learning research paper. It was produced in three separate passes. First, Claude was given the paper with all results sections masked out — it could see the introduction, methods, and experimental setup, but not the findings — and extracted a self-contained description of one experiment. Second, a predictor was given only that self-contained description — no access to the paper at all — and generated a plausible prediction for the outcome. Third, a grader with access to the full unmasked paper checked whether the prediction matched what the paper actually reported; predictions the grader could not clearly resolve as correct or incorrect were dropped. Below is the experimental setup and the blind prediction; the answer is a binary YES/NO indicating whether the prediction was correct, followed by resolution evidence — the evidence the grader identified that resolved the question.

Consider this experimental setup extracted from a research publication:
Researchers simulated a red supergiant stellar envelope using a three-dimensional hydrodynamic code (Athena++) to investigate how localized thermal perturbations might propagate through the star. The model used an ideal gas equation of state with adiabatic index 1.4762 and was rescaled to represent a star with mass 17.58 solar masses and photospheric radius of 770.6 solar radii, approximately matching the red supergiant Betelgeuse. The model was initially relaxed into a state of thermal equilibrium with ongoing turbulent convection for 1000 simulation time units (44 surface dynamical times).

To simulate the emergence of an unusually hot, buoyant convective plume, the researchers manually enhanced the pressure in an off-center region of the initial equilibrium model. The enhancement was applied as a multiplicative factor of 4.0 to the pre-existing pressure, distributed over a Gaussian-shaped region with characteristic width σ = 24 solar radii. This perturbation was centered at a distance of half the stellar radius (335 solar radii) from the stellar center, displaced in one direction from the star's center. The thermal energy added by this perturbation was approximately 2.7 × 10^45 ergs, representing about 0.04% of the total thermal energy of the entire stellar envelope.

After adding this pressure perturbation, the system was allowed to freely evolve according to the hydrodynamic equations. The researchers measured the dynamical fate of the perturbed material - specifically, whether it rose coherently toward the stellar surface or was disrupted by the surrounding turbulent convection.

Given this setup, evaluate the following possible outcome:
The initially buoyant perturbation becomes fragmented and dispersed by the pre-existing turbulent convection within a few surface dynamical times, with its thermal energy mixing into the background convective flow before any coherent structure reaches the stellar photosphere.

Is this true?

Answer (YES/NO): NO